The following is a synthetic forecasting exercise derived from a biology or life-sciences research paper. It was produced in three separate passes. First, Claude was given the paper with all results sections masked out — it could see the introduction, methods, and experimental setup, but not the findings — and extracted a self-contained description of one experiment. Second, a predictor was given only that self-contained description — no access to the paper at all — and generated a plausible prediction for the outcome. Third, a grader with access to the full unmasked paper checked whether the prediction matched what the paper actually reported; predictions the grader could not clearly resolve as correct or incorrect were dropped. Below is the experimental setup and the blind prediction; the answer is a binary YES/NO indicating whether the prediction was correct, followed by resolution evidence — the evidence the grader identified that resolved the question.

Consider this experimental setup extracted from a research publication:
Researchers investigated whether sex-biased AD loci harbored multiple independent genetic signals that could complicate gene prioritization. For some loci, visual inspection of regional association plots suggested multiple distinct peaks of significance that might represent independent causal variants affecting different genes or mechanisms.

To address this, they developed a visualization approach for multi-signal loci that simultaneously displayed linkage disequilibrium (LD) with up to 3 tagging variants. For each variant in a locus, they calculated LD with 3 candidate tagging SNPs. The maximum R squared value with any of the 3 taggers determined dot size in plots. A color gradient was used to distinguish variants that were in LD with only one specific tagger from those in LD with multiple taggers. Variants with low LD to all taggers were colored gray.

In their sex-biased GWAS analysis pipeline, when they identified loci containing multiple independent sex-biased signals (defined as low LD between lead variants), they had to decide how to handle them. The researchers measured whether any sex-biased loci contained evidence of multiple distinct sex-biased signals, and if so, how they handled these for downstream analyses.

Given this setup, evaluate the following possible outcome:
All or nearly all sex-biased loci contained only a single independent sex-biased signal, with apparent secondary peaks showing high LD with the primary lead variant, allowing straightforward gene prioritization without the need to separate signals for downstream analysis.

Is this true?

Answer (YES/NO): NO